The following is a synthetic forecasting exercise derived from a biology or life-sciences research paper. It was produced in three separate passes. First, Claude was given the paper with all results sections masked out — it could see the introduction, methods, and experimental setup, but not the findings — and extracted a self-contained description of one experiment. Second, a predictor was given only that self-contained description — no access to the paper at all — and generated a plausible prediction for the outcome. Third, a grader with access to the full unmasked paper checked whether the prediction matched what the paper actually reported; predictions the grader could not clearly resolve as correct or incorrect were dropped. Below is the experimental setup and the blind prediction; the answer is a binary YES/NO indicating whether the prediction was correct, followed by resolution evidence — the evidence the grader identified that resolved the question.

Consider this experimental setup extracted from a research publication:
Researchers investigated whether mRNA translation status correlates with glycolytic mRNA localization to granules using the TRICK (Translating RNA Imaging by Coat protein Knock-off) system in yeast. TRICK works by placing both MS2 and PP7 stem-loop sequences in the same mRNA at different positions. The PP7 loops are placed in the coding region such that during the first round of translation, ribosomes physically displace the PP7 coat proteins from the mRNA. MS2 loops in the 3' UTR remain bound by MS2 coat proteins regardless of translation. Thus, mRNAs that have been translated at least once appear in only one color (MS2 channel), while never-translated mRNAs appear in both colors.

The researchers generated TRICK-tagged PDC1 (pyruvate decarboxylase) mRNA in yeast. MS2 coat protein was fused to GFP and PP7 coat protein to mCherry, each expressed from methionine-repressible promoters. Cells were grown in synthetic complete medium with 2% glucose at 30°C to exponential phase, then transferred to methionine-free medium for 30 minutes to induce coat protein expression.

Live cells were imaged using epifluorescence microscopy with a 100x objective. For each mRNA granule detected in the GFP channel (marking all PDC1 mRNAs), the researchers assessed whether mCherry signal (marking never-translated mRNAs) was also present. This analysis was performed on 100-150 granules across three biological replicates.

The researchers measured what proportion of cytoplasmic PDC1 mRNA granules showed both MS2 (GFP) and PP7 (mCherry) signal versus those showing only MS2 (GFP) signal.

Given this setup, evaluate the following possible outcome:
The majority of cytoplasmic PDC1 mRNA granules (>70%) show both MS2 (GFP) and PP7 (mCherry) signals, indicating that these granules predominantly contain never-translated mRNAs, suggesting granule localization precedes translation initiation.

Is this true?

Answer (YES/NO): NO